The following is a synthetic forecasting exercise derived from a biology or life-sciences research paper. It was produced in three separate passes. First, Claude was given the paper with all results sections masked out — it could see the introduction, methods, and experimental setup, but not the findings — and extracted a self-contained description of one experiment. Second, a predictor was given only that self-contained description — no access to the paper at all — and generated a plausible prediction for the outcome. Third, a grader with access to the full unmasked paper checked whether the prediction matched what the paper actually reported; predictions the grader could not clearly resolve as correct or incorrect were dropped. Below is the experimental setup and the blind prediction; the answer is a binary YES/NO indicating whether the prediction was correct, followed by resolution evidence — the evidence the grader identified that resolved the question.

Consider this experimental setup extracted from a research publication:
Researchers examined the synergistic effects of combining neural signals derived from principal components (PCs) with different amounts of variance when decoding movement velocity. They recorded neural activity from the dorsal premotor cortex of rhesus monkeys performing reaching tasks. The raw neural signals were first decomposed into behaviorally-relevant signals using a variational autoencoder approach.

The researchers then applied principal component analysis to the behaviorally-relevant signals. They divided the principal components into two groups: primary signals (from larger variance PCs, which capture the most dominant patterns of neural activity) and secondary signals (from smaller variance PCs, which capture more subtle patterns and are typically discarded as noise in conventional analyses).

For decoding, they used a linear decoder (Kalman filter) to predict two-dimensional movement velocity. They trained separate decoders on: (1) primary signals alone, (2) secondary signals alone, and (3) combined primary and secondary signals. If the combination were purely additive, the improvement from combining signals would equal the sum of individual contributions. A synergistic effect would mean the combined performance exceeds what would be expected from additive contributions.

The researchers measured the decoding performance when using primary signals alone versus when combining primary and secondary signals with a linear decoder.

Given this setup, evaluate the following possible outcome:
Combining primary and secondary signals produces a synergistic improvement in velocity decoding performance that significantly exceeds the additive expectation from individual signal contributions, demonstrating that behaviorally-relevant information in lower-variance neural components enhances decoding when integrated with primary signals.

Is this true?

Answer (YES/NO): YES